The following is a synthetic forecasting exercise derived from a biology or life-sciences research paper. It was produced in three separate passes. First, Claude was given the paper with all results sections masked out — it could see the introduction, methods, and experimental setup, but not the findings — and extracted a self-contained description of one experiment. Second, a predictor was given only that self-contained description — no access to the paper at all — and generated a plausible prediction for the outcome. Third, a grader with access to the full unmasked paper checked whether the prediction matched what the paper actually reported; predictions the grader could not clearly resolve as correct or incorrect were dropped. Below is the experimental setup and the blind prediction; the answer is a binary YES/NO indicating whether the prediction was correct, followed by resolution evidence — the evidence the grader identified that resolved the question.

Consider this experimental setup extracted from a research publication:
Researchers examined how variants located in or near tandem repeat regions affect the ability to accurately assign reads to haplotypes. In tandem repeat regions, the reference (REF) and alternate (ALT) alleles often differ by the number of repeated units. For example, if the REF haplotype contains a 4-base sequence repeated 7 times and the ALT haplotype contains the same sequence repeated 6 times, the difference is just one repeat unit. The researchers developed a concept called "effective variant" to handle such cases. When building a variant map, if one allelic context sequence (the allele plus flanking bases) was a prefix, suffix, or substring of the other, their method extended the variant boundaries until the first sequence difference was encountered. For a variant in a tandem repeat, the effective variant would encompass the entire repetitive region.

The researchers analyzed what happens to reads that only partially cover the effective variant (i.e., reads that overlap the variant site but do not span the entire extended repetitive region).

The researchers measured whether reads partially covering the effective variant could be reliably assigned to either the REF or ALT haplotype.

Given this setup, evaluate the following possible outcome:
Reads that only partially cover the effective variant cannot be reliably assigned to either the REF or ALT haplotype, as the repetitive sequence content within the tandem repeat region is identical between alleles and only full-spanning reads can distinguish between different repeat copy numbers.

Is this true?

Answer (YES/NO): YES